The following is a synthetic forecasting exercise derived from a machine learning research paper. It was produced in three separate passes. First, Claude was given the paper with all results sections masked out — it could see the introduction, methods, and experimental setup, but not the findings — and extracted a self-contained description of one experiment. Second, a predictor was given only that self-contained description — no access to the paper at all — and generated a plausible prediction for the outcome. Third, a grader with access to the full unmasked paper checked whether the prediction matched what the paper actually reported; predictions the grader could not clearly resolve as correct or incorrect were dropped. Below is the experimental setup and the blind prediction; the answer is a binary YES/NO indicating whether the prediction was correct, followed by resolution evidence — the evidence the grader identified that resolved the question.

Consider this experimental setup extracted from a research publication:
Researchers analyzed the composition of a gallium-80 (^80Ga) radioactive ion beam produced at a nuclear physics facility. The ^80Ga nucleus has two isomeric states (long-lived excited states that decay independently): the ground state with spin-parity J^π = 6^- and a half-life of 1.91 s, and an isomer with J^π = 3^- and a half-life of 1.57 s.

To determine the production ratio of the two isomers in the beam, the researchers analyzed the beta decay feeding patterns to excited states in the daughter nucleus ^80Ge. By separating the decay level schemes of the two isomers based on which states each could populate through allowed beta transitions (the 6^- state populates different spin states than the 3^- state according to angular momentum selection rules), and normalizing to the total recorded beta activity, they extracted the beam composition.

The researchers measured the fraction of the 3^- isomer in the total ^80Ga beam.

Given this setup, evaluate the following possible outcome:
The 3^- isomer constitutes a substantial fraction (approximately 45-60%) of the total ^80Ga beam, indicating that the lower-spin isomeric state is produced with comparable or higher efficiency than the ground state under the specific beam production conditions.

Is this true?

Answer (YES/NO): NO